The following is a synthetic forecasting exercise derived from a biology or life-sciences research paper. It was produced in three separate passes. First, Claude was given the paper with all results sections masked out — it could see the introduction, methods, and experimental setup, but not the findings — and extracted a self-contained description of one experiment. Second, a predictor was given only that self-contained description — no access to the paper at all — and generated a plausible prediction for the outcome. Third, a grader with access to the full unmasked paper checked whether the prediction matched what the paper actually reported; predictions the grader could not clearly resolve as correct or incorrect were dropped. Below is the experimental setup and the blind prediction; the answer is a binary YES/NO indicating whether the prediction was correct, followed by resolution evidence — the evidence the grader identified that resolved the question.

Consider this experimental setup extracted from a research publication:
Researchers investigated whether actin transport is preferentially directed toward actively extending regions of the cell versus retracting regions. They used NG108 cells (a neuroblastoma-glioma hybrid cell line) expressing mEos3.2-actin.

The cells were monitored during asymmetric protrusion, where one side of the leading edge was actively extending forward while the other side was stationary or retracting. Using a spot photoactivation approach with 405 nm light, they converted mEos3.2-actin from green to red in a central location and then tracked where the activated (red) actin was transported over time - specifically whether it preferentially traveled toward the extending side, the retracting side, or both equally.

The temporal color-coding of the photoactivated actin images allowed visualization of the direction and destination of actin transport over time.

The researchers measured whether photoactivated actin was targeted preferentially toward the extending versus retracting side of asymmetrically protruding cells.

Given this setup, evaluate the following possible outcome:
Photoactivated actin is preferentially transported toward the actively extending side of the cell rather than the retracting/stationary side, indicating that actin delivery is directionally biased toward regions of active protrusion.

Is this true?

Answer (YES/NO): YES